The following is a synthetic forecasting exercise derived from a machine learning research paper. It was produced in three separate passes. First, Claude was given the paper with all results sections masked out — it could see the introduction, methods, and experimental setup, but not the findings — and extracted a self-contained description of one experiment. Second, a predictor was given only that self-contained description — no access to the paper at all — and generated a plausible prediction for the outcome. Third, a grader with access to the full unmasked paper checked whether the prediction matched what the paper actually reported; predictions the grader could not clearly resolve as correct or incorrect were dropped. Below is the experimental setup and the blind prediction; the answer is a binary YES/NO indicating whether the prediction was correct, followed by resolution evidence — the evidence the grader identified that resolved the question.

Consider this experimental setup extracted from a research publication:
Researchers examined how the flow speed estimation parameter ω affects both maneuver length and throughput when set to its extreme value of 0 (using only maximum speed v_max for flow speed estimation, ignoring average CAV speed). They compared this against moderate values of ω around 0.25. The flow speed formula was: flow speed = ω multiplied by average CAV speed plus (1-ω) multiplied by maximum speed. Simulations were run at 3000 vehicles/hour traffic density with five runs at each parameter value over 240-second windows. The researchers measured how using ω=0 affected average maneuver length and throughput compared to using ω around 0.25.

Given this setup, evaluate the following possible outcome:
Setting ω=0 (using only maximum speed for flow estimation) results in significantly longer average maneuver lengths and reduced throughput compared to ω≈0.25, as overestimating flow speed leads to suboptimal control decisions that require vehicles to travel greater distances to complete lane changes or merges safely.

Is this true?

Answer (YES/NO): YES